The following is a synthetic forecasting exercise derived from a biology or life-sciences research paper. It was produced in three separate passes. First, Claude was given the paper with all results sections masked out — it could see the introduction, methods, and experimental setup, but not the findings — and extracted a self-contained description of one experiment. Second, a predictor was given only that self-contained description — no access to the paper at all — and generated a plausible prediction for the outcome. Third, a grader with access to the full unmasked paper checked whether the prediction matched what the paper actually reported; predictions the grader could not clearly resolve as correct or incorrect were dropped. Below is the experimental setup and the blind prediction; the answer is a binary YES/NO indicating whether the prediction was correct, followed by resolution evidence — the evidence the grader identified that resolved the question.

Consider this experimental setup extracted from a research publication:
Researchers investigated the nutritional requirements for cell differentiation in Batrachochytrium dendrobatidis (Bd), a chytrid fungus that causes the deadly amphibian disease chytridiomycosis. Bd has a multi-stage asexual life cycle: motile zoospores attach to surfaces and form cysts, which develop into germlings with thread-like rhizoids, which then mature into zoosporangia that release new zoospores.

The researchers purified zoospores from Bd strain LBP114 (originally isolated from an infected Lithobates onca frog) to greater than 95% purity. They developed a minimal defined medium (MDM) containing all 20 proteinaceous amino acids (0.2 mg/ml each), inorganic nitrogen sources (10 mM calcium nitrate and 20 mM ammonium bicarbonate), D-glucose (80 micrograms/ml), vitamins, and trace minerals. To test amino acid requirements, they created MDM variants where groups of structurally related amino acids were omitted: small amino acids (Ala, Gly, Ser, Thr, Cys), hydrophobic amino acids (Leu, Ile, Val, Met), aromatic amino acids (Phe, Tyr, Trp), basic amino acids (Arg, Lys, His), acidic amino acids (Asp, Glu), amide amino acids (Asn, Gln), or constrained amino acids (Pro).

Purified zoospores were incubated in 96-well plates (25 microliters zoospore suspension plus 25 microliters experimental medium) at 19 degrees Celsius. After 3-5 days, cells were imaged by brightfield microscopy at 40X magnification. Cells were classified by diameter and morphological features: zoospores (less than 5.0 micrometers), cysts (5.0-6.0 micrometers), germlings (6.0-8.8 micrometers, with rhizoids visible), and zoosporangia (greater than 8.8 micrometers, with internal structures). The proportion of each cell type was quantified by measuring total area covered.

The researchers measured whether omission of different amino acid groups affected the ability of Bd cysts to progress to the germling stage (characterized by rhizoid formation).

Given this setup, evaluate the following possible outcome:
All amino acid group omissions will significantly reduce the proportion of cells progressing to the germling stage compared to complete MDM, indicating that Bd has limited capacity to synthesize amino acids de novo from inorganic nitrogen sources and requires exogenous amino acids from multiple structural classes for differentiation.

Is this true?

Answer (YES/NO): NO